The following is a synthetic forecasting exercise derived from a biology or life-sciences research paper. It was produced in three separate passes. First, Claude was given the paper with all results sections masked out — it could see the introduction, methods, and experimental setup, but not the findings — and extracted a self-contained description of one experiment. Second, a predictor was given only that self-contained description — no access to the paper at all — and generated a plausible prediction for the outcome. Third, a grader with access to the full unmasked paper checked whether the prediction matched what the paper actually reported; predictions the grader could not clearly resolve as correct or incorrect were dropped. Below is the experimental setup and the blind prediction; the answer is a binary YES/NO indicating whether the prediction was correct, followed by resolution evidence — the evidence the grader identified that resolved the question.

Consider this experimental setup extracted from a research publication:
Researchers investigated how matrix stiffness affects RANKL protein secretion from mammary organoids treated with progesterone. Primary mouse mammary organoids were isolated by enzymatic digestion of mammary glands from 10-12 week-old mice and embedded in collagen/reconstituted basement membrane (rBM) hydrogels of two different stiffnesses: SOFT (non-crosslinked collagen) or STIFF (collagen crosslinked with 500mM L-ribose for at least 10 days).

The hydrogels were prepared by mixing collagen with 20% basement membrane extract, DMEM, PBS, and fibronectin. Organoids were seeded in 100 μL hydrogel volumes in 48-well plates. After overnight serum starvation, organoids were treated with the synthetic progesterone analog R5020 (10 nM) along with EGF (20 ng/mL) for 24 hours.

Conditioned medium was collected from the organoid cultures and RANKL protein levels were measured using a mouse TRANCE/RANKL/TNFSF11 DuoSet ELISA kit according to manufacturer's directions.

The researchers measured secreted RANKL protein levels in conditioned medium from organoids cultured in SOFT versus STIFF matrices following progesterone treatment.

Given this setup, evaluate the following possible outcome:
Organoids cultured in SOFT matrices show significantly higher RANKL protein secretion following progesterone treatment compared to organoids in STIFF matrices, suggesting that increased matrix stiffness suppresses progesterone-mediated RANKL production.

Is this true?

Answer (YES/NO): NO